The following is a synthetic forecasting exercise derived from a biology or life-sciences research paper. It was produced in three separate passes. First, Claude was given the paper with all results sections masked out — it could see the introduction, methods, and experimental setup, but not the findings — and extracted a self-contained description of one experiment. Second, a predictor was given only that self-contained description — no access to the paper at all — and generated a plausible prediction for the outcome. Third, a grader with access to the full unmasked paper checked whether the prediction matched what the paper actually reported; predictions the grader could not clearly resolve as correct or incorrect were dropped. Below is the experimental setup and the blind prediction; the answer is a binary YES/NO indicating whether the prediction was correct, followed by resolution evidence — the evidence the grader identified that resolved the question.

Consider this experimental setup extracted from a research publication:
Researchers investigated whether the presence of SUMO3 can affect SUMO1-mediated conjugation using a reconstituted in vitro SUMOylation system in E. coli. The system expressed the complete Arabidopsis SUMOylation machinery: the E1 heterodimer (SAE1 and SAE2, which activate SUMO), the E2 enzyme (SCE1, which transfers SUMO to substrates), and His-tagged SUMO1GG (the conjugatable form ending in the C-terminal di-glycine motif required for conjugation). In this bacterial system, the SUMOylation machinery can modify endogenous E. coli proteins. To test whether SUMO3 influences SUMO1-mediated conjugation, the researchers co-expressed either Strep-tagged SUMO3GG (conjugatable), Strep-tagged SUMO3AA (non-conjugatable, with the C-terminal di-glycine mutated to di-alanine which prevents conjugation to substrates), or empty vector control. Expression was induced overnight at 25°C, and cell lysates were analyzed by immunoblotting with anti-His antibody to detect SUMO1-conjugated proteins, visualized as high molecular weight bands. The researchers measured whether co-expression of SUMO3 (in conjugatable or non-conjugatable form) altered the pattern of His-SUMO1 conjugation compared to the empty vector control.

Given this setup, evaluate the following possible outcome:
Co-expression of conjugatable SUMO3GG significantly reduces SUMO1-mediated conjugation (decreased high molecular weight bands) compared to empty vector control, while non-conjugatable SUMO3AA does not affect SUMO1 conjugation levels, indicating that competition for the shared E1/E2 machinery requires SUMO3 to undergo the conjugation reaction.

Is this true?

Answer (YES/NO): NO